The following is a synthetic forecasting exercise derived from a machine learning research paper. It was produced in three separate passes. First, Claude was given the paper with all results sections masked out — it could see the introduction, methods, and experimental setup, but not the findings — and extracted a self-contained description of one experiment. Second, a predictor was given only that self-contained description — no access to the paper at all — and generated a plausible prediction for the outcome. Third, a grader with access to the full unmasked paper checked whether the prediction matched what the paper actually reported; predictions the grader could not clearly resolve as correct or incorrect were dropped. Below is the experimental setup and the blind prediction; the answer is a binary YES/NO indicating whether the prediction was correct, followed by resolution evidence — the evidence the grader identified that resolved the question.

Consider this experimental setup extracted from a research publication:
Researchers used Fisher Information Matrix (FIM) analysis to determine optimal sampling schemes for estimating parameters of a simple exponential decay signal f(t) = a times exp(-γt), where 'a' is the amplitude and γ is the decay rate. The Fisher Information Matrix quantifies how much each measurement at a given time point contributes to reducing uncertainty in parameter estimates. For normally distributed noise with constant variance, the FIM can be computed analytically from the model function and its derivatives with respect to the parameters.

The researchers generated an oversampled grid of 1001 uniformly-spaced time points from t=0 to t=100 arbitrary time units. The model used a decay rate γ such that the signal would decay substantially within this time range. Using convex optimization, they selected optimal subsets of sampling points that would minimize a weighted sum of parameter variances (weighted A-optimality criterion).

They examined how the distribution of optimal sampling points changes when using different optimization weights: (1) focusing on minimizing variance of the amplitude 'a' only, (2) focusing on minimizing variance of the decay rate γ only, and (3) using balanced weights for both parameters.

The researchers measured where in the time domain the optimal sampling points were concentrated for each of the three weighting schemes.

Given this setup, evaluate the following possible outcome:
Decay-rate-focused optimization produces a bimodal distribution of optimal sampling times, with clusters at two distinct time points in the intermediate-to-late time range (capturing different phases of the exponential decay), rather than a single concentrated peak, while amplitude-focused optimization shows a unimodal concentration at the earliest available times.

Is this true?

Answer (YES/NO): NO